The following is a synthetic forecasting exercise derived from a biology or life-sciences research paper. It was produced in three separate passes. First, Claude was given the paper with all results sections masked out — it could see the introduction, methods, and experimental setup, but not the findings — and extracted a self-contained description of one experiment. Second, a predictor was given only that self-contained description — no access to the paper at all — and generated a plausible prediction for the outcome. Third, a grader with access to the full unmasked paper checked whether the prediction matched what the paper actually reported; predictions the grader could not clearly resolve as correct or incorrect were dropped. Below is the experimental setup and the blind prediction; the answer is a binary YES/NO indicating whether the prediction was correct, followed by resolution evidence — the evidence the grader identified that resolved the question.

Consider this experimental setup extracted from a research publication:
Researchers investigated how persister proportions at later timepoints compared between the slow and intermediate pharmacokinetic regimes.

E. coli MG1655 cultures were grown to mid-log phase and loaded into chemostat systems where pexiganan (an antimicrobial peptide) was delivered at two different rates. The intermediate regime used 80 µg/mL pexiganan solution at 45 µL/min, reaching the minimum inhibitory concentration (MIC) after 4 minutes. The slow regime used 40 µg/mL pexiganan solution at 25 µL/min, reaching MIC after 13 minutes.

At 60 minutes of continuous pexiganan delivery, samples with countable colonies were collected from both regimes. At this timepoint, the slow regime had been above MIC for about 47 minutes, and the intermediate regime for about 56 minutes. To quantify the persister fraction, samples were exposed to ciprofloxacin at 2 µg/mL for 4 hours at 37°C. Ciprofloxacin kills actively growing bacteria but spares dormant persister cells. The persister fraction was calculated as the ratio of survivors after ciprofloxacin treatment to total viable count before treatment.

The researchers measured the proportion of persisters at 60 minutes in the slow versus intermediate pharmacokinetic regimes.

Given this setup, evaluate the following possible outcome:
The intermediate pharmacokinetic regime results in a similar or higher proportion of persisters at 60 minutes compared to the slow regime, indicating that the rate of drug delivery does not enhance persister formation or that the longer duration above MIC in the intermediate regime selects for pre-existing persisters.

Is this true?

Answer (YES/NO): YES